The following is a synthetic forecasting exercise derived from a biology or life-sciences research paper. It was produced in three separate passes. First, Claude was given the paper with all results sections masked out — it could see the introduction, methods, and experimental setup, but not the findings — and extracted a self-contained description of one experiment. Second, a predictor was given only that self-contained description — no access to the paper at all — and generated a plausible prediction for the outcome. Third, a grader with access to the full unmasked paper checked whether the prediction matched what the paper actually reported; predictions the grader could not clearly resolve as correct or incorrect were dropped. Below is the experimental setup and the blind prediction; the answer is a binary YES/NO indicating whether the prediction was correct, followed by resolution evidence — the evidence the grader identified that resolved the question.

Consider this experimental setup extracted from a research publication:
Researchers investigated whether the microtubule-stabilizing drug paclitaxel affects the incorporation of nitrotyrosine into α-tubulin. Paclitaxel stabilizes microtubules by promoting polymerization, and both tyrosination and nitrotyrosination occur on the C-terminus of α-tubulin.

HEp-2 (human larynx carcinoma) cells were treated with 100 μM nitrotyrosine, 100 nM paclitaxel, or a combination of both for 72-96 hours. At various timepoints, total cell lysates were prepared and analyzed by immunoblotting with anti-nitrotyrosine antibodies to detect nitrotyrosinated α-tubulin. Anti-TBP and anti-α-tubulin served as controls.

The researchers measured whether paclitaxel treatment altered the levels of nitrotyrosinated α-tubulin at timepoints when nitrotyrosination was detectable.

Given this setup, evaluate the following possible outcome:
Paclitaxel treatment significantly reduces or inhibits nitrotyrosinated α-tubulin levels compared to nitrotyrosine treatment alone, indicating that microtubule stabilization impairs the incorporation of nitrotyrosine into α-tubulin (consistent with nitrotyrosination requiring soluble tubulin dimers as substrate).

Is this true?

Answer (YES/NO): NO